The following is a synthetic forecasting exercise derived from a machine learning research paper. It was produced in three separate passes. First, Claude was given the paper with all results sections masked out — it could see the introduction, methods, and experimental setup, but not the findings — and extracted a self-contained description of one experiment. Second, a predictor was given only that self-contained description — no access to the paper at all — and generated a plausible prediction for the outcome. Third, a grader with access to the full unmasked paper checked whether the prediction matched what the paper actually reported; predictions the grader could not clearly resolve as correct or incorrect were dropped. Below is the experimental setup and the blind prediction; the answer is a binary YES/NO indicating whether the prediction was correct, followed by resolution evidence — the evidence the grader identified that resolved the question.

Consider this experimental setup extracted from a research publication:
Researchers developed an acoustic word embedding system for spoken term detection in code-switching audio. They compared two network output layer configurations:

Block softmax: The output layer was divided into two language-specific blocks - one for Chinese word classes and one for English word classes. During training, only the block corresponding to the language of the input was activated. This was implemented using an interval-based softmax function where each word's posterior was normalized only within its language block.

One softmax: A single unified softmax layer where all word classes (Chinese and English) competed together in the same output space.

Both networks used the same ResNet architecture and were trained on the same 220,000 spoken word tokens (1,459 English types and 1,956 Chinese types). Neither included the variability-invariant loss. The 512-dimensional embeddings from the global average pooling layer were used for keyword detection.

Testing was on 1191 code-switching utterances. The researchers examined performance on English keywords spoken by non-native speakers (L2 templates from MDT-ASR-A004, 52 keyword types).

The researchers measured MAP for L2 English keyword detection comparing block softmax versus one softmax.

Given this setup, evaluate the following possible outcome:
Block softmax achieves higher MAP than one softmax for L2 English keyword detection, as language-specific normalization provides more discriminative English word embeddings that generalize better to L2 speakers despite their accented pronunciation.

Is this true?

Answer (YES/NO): NO